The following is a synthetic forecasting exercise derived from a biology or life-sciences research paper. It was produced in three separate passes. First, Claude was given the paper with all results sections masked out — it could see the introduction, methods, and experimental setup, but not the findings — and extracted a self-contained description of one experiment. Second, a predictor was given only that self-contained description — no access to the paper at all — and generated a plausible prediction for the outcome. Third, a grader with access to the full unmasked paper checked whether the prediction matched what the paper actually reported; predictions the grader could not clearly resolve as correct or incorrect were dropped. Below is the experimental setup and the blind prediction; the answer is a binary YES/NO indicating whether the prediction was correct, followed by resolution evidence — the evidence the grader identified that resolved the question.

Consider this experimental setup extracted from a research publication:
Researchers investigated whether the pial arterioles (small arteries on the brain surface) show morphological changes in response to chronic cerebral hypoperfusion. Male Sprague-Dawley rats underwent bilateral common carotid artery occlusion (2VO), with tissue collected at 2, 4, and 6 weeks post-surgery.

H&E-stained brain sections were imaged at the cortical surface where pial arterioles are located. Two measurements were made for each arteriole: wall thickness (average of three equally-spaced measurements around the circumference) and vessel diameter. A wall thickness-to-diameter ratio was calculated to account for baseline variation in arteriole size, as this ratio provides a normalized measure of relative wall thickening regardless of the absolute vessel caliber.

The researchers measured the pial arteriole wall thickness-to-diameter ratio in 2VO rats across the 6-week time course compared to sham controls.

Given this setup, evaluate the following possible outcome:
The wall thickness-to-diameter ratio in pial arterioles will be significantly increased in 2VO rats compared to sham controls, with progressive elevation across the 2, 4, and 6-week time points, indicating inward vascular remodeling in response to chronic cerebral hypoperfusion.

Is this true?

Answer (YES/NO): YES